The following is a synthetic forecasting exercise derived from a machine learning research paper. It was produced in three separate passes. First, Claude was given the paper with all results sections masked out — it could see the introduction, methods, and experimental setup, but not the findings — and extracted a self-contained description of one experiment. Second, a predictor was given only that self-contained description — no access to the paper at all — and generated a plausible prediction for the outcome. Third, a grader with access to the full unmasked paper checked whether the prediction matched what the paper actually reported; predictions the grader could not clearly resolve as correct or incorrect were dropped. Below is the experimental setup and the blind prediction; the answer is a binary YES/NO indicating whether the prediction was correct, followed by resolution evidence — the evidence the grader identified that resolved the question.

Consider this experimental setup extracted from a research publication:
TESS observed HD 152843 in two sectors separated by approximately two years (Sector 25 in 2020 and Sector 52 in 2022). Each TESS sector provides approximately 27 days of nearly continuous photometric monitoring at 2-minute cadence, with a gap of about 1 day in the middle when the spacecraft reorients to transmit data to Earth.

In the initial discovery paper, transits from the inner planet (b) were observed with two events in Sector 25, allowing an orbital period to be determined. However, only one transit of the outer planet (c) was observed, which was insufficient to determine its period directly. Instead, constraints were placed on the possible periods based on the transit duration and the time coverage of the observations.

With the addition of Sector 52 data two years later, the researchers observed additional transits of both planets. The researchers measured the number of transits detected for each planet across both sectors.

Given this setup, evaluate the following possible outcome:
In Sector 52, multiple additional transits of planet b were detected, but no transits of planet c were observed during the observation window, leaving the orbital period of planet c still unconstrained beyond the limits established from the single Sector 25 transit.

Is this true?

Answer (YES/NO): NO